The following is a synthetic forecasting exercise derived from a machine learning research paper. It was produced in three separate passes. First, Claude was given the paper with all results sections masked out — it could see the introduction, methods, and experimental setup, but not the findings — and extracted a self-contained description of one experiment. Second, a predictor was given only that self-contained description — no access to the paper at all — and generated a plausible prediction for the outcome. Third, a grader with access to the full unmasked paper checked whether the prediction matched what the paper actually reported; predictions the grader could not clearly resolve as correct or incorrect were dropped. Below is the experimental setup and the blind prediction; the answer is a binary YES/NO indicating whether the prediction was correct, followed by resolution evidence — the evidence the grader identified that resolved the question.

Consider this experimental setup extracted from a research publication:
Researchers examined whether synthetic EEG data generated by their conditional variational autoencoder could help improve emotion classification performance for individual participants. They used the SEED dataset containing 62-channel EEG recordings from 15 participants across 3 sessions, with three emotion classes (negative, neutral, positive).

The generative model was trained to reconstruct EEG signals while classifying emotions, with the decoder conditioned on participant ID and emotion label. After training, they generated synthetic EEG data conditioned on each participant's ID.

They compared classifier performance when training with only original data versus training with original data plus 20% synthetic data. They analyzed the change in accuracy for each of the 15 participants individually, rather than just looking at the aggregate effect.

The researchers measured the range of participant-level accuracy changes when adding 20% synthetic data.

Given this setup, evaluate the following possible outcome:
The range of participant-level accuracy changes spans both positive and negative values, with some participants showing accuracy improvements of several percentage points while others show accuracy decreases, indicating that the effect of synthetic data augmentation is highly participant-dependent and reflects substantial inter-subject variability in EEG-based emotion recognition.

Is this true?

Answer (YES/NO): YES